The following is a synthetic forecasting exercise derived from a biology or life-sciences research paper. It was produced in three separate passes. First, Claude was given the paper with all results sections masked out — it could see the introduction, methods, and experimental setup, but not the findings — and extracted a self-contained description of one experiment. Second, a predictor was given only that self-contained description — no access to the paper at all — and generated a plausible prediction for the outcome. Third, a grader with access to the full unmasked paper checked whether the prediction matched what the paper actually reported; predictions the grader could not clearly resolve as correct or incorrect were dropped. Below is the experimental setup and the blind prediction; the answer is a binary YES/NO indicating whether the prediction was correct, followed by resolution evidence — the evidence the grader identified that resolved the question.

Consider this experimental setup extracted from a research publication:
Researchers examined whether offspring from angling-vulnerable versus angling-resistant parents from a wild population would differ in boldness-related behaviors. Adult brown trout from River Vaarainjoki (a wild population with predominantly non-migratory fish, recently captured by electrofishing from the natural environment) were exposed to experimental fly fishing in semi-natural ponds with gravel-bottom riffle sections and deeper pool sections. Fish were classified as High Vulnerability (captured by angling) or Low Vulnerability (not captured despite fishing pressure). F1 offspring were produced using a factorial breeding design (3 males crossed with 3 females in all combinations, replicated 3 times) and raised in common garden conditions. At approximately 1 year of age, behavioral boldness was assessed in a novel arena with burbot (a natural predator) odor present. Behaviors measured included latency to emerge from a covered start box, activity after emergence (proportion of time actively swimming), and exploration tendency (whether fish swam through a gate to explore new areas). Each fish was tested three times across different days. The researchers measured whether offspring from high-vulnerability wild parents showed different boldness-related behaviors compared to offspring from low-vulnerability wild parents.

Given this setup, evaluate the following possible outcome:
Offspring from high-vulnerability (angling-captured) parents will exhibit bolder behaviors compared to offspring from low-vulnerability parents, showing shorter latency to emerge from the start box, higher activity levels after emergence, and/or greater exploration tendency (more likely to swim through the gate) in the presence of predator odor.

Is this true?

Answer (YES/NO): NO